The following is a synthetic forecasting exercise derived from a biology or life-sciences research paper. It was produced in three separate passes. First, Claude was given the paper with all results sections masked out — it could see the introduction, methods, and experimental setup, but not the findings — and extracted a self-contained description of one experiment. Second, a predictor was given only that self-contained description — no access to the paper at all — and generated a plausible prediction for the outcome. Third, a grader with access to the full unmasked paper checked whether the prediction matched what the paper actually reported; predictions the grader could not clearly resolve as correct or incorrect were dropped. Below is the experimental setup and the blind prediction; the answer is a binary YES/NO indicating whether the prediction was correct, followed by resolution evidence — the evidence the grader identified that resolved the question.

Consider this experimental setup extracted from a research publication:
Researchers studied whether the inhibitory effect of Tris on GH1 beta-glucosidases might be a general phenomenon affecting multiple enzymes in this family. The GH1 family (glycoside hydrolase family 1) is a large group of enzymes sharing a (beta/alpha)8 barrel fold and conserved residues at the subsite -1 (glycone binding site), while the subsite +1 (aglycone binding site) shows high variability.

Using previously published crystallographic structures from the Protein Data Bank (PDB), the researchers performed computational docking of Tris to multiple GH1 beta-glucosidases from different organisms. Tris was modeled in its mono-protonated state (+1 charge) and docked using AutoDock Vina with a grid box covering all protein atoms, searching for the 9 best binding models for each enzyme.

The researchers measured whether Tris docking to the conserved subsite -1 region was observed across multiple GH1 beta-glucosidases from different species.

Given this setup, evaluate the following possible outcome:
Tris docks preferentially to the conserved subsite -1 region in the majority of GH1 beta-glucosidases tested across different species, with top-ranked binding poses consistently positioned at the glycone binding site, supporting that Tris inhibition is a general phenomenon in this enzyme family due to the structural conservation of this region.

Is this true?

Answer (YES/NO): NO